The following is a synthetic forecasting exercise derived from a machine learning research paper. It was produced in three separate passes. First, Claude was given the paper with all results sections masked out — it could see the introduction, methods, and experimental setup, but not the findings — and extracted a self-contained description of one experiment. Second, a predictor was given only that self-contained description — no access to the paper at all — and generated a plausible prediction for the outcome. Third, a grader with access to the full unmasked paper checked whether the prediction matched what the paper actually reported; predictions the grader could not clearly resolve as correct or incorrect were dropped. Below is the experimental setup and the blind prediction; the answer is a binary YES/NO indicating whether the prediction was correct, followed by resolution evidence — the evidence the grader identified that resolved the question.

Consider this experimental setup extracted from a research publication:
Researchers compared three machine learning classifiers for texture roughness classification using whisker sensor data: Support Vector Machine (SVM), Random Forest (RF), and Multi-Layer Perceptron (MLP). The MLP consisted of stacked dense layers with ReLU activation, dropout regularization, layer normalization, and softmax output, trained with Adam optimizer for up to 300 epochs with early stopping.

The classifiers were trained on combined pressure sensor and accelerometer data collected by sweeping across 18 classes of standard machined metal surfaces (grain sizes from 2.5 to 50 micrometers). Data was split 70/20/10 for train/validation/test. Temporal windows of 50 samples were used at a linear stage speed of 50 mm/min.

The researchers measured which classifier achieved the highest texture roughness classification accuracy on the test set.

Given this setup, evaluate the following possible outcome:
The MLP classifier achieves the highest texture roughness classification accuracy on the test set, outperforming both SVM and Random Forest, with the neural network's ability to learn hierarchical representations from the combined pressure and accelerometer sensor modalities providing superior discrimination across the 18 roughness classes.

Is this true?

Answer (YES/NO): NO